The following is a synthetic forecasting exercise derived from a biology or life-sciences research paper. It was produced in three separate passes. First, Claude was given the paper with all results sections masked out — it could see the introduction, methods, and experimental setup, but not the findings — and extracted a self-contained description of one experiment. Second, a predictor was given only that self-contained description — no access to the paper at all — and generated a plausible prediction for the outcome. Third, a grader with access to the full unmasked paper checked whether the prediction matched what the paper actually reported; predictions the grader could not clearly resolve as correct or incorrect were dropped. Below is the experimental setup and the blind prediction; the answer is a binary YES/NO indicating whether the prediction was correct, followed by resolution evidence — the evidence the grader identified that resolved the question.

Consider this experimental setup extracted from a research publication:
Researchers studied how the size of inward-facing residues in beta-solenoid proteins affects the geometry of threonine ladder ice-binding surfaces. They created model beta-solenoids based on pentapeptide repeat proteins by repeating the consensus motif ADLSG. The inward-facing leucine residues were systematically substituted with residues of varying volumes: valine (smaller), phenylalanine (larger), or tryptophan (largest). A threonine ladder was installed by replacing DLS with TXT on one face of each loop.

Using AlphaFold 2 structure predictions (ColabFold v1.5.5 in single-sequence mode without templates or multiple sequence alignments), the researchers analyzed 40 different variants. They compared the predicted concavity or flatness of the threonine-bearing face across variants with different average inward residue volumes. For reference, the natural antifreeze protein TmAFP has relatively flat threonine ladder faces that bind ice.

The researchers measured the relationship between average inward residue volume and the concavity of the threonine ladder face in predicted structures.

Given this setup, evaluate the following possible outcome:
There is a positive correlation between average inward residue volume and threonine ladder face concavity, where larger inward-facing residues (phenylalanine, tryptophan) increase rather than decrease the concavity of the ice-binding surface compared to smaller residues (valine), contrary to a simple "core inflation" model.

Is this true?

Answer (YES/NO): NO